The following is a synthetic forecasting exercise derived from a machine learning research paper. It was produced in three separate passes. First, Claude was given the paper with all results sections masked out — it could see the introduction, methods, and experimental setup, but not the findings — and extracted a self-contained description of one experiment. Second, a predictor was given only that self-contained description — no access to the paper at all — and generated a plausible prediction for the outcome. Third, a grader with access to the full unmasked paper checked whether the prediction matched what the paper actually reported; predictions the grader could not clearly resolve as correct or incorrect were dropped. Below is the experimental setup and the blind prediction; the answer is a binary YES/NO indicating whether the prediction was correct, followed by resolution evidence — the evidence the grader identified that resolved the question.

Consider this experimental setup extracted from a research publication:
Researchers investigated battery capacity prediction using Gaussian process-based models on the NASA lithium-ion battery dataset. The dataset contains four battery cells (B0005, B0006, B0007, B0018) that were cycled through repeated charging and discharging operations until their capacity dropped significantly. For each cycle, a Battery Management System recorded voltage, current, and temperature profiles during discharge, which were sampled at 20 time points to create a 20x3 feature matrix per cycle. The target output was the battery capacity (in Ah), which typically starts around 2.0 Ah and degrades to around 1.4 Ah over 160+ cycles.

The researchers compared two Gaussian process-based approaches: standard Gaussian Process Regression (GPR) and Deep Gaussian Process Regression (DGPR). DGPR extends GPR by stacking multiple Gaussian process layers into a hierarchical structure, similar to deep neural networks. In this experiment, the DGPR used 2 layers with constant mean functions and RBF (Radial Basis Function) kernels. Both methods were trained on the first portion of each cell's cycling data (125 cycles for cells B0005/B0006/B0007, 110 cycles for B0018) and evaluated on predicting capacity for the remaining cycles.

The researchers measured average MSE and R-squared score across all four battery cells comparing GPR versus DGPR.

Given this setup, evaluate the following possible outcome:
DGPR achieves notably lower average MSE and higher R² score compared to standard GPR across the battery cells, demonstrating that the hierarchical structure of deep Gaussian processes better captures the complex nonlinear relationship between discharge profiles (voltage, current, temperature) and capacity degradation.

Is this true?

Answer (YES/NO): YES